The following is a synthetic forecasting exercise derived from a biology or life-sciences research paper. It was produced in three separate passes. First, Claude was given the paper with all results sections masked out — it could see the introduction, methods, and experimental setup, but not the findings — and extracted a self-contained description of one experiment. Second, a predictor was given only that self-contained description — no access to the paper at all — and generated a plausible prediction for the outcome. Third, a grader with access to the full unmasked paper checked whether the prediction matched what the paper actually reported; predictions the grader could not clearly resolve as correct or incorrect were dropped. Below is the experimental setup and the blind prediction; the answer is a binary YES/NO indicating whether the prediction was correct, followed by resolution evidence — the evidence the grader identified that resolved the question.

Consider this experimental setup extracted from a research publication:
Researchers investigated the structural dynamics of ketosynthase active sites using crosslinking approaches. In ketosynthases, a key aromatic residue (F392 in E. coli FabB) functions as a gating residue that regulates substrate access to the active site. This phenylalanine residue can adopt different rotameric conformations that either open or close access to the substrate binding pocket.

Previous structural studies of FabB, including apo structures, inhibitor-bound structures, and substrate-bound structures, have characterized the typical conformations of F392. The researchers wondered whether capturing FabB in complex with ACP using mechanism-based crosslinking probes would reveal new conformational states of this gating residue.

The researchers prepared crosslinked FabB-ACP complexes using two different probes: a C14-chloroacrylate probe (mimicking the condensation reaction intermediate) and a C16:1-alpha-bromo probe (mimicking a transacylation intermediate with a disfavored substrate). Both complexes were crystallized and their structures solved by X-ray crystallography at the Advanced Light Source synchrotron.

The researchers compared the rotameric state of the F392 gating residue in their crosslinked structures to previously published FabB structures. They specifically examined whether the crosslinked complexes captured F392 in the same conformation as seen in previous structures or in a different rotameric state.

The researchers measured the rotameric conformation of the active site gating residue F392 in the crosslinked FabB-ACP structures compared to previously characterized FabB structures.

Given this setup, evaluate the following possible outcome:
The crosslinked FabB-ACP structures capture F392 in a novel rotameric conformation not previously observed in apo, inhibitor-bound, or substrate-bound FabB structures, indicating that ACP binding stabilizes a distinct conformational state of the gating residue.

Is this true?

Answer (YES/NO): YES